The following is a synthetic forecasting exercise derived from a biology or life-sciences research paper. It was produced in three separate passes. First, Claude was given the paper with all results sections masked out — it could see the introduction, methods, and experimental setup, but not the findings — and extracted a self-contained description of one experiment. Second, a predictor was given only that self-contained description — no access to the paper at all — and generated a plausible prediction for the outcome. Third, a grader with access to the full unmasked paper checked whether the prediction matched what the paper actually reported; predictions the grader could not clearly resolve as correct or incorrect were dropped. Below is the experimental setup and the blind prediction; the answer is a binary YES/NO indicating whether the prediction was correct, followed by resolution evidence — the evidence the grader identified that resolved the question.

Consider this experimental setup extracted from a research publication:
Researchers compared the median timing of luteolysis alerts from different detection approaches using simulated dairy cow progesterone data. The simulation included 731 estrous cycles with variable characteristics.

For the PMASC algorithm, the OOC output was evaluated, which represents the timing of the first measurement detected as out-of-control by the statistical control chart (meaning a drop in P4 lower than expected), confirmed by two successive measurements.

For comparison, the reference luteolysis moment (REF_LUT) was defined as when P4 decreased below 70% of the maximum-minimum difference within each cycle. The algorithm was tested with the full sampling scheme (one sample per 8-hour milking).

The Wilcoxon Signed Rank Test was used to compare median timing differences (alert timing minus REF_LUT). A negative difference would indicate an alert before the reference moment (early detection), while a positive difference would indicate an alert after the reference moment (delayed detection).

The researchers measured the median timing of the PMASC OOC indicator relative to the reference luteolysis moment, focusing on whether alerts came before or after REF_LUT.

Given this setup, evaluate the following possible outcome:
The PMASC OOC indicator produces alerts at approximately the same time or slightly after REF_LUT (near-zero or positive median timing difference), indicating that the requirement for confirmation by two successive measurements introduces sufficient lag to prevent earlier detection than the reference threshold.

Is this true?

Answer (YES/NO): YES